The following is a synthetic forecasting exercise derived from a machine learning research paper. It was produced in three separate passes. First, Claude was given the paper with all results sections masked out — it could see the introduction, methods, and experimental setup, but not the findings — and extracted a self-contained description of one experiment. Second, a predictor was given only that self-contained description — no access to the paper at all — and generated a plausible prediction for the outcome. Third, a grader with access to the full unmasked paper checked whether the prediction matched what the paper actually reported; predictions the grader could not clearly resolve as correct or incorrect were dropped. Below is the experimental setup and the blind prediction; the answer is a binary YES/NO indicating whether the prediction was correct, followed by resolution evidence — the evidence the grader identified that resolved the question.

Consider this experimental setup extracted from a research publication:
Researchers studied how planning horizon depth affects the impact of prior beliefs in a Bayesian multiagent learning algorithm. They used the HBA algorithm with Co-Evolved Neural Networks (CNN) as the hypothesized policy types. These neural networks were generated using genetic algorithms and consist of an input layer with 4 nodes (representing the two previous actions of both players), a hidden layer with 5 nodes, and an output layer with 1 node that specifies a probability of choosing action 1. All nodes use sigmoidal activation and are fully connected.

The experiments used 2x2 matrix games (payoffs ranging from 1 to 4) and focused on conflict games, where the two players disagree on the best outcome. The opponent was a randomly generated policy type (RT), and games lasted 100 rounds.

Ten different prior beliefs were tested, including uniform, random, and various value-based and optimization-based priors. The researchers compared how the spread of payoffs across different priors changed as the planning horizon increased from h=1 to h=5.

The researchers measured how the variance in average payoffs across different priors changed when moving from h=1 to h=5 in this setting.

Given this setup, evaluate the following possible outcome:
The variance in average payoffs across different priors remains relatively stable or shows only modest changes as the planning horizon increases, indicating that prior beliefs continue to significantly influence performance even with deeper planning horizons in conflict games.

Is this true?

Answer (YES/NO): NO